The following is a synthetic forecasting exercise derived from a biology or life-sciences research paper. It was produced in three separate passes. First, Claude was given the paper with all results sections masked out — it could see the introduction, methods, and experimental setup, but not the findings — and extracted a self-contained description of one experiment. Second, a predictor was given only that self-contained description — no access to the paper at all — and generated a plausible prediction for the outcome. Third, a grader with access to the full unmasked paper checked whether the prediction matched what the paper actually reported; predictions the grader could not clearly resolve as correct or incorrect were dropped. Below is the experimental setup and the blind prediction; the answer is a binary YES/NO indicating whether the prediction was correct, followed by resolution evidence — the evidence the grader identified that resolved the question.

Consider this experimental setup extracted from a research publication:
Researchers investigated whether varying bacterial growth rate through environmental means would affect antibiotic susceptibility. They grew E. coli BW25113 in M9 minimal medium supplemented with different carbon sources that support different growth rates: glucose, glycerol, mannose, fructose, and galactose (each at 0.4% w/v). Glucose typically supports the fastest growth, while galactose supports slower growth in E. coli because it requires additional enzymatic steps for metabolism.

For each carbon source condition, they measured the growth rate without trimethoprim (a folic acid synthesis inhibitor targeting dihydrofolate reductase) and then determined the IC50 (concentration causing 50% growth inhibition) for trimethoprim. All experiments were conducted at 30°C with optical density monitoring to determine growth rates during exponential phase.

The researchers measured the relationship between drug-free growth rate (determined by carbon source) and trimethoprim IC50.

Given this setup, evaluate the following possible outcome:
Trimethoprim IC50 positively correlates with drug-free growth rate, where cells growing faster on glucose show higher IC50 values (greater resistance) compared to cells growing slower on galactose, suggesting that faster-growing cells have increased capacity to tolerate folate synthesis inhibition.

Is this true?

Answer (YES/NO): NO